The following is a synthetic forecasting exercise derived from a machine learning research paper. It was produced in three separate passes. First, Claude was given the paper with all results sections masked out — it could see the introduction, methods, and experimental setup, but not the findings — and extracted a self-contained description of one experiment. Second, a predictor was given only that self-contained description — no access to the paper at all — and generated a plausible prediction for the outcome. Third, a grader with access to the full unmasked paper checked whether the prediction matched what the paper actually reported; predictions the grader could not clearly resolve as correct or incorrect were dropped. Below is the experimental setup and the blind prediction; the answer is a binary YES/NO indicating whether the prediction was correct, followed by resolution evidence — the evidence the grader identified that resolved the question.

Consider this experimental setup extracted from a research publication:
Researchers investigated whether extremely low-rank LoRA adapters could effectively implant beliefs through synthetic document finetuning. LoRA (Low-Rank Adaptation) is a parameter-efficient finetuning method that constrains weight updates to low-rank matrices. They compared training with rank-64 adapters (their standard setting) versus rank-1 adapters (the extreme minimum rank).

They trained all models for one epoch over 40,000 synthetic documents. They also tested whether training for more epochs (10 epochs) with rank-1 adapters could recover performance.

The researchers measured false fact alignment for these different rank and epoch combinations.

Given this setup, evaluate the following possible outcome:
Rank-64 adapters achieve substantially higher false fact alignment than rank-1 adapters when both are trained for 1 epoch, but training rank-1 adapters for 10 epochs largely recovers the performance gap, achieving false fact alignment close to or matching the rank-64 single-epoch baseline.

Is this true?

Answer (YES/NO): YES